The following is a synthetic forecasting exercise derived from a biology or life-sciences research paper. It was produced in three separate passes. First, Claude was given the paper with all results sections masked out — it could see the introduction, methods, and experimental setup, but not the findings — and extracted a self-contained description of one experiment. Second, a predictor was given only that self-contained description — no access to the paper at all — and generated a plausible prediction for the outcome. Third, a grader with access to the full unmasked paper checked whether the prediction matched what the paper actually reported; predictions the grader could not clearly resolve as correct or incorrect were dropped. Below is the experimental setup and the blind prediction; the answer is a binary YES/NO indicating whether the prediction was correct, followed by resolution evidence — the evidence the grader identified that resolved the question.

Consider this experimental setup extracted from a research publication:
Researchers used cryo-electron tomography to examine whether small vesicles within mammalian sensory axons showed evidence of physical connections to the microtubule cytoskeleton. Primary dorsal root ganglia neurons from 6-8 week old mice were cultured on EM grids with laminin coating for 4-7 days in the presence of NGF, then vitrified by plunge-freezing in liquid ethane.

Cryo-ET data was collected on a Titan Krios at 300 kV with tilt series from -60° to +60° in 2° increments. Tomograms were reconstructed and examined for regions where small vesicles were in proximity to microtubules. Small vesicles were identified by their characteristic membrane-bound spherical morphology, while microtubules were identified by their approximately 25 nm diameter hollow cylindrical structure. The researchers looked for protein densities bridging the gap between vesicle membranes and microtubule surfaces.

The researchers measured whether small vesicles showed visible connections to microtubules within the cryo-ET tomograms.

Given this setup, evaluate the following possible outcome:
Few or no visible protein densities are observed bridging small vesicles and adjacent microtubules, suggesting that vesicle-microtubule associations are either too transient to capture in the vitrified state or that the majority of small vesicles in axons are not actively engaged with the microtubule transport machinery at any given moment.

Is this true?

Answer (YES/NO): NO